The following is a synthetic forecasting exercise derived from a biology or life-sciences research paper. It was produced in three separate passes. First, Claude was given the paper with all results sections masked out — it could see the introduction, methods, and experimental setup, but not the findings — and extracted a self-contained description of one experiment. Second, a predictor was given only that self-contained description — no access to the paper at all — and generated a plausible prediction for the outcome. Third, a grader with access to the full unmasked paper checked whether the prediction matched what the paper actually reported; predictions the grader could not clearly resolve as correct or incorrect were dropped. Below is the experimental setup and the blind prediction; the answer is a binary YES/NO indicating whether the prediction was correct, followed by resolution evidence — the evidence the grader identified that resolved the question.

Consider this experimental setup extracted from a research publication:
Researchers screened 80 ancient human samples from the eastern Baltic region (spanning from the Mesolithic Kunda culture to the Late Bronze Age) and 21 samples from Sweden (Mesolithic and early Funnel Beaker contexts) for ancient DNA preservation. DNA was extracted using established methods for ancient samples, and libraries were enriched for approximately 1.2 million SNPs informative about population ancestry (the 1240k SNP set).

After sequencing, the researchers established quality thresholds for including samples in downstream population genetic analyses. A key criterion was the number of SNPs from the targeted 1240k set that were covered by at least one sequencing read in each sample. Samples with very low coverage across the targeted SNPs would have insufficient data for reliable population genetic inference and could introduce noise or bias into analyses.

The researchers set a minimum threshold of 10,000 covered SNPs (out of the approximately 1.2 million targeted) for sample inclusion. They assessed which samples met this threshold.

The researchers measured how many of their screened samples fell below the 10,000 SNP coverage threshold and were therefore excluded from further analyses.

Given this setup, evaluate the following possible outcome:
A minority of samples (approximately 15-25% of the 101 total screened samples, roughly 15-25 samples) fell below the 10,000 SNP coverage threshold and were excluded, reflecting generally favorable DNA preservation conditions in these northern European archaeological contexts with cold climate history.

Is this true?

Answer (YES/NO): NO